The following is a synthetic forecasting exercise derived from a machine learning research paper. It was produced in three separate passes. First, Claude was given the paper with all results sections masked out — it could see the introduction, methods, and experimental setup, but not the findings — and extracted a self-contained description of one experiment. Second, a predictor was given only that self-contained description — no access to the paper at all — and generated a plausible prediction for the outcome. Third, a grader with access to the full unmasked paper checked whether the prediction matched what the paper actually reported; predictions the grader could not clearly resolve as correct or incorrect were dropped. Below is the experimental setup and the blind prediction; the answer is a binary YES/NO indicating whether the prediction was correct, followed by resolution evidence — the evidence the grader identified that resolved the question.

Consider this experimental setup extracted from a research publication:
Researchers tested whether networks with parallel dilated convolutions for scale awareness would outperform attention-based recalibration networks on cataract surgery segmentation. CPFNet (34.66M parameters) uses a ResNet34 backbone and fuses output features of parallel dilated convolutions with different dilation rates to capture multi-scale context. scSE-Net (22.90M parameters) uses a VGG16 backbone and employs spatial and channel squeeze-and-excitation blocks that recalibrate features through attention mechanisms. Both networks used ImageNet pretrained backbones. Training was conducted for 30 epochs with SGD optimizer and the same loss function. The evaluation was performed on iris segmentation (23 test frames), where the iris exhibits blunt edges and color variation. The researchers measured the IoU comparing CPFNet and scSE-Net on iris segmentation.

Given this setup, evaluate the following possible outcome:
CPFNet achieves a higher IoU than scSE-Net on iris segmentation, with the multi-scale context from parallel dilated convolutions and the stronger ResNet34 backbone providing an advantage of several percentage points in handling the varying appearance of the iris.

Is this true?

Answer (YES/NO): NO